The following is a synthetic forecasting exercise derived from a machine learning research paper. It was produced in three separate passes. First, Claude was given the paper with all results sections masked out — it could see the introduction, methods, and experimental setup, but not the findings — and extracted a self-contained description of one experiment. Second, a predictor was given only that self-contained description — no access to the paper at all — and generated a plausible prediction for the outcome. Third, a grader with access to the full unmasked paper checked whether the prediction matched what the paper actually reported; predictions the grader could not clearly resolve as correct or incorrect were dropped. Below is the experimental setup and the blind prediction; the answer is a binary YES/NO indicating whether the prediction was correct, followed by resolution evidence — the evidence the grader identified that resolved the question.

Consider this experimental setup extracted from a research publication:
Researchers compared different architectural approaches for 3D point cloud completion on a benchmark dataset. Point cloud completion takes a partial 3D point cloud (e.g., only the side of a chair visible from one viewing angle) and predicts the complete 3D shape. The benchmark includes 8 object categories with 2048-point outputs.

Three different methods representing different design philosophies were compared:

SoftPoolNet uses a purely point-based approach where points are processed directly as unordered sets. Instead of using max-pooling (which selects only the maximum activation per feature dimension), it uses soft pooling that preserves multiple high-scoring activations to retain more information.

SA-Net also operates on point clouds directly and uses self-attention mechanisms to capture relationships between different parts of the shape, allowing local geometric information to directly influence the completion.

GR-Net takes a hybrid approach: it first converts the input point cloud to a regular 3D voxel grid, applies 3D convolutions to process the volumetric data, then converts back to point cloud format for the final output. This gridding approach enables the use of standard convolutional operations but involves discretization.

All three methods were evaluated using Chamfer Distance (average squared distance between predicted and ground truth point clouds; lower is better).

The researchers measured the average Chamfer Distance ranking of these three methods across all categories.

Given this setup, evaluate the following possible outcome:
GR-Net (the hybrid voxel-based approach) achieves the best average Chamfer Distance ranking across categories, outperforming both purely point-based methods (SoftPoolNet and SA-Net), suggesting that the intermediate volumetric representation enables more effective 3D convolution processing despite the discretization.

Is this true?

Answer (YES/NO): YES